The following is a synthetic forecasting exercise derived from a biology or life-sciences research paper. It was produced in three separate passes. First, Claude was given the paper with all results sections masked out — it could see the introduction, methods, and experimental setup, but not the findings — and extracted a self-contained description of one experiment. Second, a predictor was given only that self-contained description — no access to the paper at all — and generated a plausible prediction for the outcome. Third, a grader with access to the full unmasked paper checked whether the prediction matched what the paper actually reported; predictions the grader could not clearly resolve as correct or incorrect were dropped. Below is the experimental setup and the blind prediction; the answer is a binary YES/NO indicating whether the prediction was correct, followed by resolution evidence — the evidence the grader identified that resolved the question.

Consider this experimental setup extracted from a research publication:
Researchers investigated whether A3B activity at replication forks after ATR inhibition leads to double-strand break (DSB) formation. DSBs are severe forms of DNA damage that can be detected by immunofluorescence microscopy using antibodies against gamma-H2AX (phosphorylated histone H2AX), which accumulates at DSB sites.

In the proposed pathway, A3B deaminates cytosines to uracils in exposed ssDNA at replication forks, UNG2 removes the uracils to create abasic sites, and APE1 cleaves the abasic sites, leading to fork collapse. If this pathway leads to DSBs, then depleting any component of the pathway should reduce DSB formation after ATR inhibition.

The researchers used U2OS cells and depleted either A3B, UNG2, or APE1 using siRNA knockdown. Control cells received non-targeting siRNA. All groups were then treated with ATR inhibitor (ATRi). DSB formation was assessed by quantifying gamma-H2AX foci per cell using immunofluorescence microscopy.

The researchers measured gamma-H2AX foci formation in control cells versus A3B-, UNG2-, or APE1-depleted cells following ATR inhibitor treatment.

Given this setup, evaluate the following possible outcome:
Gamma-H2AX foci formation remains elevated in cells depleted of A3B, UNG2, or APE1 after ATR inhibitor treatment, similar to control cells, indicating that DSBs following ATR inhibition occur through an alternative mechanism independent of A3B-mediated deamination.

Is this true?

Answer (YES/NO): NO